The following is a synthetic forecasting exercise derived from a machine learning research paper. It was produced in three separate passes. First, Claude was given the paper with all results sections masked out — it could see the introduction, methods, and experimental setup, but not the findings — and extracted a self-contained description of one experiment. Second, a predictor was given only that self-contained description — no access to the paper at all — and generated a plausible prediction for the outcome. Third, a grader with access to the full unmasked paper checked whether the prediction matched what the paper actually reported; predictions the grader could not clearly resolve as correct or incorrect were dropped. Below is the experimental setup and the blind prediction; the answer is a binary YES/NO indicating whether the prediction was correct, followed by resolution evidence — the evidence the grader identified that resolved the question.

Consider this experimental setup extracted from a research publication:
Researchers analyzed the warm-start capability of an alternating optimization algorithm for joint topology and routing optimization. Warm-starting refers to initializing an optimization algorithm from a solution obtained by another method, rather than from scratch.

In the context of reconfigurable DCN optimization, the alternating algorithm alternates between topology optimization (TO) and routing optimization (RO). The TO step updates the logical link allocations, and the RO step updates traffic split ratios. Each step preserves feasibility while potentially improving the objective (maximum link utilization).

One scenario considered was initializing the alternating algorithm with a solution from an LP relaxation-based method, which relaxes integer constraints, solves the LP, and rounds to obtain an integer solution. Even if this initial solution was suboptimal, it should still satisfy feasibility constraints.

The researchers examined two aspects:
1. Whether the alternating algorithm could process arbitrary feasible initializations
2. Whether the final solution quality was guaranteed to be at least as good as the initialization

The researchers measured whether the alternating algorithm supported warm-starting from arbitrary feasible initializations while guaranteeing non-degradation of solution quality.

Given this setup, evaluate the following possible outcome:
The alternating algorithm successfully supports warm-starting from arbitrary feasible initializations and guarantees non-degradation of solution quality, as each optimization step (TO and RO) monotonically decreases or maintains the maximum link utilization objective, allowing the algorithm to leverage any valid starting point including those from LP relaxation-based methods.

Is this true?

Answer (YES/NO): YES